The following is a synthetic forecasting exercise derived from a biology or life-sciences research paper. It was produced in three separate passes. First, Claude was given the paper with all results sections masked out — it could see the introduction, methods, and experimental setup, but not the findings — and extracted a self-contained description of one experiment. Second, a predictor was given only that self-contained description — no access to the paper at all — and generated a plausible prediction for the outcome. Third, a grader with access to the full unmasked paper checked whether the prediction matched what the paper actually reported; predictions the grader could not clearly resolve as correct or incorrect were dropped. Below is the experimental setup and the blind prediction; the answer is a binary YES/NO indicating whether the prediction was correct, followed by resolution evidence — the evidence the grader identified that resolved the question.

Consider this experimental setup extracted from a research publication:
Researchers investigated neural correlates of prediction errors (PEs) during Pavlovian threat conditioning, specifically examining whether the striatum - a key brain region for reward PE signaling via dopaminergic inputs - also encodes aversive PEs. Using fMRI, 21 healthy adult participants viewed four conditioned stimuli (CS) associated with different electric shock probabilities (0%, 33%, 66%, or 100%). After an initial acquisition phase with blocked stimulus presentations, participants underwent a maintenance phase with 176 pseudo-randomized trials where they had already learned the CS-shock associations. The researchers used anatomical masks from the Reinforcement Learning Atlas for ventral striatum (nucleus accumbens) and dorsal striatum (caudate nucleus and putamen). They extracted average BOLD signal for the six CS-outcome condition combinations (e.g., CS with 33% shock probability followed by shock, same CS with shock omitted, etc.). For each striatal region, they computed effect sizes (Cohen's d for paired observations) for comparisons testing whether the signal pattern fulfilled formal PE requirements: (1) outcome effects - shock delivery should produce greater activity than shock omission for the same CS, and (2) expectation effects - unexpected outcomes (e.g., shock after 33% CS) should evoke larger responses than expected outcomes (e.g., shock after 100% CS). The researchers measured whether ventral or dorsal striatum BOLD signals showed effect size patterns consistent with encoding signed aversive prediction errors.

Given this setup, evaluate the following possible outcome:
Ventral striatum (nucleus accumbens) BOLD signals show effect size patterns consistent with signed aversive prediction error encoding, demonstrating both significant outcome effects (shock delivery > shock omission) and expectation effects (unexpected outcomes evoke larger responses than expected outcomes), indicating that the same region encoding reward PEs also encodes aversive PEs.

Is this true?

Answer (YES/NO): NO